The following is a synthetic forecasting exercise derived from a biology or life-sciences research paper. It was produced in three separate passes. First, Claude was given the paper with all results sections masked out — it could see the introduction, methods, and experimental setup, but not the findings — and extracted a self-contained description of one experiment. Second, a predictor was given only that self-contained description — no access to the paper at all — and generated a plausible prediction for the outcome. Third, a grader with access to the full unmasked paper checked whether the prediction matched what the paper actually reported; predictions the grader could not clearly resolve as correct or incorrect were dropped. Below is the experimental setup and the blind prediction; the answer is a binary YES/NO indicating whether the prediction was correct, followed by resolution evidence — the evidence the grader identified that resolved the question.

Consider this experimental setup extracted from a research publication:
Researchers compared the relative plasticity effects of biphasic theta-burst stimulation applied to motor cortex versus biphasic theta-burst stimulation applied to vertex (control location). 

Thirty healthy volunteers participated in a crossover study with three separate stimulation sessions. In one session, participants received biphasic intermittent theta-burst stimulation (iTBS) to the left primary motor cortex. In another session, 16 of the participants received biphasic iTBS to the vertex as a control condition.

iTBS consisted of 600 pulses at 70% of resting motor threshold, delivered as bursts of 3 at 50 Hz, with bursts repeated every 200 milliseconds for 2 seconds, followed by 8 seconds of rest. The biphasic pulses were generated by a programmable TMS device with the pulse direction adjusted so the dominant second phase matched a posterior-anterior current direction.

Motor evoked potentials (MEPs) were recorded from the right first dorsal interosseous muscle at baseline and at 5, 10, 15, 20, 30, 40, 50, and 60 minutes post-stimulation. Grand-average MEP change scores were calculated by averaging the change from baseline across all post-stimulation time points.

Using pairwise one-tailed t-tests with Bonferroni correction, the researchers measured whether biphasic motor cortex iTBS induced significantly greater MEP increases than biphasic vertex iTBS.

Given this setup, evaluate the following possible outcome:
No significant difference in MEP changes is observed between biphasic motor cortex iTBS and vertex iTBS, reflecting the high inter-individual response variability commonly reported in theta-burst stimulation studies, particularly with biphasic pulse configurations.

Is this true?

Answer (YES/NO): YES